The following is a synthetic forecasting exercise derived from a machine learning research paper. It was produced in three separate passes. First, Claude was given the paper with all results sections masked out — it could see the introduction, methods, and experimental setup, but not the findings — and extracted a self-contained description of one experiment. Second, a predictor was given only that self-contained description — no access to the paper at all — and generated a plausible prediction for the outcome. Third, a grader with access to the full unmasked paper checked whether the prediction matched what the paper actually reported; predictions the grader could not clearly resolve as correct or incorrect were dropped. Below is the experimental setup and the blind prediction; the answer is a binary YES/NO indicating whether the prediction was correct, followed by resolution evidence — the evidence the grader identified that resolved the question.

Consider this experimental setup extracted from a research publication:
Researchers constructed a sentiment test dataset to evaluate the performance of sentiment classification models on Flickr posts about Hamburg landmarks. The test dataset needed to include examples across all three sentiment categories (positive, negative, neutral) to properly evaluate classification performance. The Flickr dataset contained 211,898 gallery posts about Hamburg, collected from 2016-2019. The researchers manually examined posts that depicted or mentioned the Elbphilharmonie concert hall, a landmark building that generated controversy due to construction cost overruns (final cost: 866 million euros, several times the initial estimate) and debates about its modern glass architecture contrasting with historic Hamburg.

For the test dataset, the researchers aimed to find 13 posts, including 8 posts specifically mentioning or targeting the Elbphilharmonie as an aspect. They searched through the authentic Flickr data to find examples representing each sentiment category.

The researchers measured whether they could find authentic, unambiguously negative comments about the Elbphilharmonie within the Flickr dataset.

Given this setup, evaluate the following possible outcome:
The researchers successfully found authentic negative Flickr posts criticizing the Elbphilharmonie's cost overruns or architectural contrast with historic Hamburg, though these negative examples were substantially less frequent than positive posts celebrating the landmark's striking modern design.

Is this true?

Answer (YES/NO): NO